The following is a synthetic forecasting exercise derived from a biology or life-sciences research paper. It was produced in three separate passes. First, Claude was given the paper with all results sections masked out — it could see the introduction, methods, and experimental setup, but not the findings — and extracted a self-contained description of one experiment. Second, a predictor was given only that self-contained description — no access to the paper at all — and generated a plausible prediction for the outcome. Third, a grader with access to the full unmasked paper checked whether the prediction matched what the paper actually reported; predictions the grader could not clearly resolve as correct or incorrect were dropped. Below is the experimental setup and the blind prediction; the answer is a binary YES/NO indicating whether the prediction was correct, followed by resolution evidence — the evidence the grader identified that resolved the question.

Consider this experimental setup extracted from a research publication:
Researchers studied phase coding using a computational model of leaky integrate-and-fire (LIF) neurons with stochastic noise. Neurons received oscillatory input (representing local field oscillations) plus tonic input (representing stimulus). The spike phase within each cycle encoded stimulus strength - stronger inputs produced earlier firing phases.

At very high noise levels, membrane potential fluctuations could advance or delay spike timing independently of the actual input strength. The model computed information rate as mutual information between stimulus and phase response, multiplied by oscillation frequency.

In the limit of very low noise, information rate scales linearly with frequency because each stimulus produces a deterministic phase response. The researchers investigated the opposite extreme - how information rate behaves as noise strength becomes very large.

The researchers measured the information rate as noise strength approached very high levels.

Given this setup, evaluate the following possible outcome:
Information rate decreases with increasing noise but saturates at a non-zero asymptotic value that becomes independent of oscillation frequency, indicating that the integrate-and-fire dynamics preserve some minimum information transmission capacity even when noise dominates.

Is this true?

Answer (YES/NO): NO